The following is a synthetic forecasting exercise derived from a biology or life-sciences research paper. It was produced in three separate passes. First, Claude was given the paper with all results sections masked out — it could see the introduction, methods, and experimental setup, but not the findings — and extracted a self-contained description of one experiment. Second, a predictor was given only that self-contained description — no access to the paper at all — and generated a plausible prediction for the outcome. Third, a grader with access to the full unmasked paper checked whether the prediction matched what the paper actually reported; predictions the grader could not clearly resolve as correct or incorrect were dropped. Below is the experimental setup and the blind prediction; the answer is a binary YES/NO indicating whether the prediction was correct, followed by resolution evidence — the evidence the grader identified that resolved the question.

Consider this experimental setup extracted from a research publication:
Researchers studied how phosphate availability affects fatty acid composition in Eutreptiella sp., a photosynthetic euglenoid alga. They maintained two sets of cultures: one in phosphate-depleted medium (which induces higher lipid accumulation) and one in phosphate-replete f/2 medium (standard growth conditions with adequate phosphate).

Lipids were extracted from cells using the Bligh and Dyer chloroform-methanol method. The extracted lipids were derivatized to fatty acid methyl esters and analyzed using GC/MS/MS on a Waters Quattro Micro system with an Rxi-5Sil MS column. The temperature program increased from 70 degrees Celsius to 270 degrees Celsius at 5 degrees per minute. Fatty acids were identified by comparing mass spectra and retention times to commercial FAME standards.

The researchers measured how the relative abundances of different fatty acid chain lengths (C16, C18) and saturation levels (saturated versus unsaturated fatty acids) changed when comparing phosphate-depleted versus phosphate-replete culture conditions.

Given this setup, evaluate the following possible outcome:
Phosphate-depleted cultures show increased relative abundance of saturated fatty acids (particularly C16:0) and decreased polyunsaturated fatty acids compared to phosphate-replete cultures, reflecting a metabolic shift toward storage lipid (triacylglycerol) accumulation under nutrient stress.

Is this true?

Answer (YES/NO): NO